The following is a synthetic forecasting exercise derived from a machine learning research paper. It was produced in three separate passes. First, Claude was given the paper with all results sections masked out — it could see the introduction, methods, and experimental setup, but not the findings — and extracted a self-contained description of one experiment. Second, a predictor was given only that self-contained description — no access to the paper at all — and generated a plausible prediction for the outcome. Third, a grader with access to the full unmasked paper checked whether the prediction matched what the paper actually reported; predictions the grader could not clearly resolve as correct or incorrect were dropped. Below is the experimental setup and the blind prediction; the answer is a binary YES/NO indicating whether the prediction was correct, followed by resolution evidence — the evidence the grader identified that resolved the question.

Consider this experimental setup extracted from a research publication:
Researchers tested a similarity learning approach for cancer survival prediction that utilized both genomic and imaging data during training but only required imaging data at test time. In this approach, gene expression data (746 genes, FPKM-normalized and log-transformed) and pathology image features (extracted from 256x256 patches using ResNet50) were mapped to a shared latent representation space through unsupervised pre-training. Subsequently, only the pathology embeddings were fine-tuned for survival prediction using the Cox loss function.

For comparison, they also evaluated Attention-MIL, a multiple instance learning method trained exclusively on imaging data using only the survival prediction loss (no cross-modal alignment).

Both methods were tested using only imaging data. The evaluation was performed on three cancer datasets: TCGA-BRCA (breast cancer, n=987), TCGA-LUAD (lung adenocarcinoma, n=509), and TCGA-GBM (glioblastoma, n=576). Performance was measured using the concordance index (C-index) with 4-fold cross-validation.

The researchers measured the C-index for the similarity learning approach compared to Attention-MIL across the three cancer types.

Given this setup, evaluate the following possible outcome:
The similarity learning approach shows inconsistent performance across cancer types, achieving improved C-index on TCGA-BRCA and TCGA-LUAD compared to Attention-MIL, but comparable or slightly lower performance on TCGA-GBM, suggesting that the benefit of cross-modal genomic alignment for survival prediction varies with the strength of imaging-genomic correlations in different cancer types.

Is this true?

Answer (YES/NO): NO